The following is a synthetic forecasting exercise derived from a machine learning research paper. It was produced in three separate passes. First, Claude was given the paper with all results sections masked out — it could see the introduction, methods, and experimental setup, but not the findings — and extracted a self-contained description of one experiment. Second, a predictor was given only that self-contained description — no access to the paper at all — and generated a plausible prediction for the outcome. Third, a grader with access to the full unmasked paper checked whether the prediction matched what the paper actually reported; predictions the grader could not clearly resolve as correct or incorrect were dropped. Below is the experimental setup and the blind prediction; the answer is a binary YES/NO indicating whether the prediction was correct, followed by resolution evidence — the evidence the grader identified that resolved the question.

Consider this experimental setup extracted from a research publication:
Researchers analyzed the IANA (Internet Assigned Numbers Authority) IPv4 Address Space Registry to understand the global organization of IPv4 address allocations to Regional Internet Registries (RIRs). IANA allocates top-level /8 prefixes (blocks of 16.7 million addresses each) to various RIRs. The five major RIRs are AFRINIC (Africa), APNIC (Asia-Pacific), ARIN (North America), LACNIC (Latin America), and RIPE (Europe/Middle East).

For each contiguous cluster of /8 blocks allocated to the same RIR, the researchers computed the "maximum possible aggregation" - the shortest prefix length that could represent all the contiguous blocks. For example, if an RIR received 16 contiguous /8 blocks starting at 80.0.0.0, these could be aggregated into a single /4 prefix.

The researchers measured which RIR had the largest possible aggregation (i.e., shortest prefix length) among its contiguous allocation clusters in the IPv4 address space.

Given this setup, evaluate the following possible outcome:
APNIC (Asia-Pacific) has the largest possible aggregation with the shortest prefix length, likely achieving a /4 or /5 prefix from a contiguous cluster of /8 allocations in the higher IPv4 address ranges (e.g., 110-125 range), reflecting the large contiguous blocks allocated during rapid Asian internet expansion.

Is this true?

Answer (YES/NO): NO